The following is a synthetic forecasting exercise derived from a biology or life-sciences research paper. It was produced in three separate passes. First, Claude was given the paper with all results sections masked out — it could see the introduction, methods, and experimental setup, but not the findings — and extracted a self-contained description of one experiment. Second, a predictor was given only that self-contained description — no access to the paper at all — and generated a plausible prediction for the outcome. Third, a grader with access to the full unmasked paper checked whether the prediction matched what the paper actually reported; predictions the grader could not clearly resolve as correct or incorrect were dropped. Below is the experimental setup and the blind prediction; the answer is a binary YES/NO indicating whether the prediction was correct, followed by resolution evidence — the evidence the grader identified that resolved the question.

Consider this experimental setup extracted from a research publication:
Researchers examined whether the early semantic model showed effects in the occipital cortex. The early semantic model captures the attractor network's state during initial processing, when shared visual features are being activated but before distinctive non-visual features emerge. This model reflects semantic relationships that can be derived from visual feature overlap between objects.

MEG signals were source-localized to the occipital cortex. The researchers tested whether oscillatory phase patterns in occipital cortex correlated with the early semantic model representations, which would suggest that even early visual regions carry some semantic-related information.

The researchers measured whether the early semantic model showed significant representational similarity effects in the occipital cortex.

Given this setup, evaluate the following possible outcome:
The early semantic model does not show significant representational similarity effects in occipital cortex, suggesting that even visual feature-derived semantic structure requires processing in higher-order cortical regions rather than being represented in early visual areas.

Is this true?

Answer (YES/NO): NO